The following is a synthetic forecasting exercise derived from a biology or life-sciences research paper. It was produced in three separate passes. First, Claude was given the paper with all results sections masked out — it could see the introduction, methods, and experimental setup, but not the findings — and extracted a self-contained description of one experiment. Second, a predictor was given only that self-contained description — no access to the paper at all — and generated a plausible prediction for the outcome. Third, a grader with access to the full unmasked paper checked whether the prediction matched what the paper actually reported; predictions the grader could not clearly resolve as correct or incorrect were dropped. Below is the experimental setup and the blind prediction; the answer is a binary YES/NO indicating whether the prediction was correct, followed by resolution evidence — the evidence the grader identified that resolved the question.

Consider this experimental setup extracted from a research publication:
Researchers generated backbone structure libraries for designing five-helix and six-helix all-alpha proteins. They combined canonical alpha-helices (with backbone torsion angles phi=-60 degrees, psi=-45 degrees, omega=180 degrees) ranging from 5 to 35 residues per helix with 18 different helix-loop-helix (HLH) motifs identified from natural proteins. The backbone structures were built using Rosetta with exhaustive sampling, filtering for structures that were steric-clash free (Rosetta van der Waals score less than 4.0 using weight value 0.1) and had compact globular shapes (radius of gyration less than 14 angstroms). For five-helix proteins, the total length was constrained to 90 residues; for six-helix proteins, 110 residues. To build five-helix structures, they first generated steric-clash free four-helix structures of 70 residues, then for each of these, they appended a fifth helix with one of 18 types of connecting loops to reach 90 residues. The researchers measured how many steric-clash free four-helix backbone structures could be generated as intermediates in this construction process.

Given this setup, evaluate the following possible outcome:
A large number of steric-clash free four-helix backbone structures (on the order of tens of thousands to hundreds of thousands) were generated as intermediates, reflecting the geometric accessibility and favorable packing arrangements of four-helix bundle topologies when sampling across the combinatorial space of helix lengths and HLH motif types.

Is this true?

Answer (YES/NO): NO